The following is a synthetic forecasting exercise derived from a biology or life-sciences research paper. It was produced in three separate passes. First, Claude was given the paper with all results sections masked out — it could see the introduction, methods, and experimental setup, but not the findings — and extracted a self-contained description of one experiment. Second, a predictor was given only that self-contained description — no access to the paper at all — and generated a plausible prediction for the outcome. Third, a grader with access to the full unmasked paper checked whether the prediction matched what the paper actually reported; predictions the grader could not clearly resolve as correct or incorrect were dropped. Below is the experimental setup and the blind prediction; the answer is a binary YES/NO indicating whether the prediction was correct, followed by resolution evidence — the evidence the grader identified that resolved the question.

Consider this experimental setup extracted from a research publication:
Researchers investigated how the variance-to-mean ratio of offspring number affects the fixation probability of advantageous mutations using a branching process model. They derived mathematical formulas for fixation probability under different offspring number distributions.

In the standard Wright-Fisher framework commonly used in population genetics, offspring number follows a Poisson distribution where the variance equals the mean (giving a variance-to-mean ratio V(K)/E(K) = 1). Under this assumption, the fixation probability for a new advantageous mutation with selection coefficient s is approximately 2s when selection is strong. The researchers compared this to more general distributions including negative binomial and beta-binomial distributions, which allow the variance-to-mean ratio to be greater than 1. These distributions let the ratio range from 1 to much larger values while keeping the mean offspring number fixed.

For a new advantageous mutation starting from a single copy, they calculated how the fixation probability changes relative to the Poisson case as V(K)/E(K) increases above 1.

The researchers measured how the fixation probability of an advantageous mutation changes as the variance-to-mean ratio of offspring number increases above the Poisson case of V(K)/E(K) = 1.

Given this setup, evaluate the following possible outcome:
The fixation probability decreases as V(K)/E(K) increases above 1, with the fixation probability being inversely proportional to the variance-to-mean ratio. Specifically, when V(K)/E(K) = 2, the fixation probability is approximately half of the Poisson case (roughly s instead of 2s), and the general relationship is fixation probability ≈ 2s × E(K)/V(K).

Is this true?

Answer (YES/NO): YES